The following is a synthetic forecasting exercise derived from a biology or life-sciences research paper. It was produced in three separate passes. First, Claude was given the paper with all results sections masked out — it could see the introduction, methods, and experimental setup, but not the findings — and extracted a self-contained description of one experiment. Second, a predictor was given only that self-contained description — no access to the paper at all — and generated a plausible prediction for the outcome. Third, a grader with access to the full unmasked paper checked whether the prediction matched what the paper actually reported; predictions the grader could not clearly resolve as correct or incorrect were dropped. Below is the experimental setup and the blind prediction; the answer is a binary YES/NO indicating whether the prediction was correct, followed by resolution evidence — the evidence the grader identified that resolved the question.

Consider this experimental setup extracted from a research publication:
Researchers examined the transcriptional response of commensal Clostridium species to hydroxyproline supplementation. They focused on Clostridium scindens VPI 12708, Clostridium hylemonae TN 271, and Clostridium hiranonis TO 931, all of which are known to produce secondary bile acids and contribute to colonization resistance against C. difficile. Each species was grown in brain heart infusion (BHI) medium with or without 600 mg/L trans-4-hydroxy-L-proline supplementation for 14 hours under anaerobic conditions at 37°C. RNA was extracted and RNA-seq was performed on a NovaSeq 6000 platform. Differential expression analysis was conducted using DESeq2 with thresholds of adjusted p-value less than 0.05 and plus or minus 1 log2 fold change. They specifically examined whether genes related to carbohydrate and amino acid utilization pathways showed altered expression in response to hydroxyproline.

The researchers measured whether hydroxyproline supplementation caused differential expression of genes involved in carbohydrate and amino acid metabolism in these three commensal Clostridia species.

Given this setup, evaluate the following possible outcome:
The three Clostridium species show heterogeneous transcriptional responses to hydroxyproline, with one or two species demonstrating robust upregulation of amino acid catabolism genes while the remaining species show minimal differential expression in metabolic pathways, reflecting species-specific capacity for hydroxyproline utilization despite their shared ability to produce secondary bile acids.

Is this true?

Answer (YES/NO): NO